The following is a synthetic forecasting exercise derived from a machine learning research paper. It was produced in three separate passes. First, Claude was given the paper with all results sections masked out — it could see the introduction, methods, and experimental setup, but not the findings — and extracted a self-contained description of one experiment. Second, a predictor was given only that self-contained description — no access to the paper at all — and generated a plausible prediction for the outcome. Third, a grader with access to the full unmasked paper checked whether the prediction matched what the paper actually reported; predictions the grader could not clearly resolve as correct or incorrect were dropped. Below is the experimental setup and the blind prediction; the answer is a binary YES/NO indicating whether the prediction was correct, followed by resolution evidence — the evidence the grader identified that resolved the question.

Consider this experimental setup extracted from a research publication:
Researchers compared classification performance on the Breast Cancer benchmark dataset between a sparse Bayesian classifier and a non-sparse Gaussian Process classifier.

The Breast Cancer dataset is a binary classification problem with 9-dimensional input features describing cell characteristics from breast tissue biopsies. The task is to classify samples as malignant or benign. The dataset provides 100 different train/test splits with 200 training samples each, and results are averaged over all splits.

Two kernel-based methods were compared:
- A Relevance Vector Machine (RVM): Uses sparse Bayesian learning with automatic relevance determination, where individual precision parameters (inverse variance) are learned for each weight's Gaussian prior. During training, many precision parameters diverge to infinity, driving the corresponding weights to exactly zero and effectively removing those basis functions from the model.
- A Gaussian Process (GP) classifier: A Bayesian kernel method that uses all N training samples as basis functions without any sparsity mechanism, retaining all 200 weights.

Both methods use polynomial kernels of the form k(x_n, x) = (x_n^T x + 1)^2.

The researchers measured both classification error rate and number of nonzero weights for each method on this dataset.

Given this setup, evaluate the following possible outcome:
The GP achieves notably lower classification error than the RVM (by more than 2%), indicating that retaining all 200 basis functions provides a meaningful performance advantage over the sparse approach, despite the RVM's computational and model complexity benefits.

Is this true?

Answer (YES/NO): NO